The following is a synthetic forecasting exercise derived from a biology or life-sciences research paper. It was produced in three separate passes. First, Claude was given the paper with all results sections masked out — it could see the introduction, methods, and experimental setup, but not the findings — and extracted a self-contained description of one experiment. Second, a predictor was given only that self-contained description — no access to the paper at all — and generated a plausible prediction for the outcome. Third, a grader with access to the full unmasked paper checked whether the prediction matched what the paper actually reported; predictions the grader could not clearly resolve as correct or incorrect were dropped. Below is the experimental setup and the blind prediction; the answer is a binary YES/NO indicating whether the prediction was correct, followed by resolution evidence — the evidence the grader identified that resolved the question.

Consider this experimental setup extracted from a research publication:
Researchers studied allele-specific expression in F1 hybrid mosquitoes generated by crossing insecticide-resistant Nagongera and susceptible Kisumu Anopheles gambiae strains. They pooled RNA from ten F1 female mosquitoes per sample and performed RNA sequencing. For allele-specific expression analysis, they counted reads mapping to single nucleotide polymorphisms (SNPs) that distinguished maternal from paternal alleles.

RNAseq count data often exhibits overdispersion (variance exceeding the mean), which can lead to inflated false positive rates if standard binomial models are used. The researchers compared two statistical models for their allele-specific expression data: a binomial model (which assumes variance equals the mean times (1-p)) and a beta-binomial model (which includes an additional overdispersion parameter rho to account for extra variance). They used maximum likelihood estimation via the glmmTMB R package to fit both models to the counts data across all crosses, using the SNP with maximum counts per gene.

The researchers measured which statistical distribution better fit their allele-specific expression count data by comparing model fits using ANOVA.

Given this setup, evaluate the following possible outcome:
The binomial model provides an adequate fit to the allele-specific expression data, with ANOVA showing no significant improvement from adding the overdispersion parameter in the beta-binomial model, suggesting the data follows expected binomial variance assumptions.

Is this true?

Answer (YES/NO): NO